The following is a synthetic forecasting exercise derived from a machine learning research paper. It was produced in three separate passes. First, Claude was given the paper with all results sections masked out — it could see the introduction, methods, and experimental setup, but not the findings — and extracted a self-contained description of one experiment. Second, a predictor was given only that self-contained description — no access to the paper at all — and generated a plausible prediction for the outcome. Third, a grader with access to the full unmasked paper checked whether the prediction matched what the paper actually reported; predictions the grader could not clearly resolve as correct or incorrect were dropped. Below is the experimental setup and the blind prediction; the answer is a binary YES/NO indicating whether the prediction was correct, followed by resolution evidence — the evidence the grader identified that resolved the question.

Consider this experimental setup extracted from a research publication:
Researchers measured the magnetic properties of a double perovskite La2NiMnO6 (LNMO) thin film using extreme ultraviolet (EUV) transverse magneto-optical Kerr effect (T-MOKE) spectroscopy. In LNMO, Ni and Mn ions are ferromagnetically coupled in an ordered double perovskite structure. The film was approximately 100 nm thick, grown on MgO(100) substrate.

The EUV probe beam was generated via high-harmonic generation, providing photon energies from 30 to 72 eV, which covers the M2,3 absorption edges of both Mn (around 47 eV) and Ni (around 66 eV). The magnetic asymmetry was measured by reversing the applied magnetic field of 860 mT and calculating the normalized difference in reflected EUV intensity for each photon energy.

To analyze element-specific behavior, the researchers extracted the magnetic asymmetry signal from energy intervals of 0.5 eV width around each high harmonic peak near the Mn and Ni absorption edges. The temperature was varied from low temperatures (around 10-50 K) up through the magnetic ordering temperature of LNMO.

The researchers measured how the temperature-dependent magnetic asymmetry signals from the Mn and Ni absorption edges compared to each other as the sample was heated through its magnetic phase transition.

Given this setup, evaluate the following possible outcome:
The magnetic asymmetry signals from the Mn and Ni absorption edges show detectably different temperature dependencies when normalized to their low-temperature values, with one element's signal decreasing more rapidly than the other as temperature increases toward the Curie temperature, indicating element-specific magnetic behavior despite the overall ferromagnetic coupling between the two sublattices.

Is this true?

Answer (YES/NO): NO